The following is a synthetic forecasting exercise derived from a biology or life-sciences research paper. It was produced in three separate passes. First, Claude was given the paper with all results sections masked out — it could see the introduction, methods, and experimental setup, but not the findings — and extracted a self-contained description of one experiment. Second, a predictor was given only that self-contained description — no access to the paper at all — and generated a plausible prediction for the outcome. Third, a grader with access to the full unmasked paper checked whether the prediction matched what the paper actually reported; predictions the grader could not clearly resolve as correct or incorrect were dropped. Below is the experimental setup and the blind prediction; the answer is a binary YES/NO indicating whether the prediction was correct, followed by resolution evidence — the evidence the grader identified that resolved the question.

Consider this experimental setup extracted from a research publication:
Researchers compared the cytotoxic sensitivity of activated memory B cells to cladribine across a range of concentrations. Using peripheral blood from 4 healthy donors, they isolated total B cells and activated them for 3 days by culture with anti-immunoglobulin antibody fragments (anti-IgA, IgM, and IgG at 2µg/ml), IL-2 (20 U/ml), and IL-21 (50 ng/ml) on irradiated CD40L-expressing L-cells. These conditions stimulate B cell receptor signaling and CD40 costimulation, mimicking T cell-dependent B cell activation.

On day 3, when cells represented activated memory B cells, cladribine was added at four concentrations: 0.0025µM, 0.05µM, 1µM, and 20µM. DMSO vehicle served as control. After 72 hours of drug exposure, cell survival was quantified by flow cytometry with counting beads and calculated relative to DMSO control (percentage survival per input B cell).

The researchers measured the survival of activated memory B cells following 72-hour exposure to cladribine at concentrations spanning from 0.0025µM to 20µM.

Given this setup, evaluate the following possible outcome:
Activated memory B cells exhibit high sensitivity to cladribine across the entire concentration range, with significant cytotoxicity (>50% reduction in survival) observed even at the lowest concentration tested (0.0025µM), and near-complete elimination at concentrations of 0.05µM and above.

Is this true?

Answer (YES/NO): NO